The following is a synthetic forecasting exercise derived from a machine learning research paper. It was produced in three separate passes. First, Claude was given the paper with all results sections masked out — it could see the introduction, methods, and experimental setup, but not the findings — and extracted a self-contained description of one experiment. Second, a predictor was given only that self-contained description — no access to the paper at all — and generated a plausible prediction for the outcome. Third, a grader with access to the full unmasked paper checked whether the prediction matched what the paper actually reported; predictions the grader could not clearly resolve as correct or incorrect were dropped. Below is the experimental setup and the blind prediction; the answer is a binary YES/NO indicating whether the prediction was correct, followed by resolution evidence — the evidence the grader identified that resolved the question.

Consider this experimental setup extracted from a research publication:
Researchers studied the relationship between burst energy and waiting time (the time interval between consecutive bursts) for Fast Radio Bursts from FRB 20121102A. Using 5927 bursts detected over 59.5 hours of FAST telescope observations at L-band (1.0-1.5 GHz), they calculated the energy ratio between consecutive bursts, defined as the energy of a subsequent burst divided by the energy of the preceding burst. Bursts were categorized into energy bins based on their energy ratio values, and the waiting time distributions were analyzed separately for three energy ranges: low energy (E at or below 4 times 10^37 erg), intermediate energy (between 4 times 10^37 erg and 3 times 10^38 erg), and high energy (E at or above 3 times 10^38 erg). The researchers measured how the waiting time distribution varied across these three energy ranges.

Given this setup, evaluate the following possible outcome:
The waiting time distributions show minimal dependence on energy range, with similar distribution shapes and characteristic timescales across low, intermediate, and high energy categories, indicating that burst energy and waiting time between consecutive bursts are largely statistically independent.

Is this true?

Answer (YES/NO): NO